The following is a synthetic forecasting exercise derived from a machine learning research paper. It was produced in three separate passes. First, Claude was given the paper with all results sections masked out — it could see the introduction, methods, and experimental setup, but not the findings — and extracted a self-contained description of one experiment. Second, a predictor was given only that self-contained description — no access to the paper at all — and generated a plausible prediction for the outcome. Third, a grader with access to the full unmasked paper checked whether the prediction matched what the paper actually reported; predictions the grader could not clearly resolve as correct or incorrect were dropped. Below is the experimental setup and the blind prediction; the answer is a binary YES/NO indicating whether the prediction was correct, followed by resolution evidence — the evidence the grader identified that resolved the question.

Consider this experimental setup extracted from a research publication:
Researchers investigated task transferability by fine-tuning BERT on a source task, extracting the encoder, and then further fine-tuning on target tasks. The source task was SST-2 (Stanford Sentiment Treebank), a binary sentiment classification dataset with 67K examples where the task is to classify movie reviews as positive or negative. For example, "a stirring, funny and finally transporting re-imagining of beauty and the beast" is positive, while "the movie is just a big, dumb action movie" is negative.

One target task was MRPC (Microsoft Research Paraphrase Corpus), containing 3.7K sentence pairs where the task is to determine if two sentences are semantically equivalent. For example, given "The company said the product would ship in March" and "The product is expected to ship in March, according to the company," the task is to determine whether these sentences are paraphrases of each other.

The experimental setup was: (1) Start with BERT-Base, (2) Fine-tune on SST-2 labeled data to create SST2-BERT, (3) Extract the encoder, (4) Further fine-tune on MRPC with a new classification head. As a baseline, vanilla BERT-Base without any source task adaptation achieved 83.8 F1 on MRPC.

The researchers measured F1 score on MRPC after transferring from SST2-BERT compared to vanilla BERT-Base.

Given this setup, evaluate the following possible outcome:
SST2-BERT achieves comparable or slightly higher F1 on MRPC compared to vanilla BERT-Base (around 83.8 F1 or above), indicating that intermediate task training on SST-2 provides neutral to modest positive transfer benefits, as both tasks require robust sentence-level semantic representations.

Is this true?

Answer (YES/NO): NO